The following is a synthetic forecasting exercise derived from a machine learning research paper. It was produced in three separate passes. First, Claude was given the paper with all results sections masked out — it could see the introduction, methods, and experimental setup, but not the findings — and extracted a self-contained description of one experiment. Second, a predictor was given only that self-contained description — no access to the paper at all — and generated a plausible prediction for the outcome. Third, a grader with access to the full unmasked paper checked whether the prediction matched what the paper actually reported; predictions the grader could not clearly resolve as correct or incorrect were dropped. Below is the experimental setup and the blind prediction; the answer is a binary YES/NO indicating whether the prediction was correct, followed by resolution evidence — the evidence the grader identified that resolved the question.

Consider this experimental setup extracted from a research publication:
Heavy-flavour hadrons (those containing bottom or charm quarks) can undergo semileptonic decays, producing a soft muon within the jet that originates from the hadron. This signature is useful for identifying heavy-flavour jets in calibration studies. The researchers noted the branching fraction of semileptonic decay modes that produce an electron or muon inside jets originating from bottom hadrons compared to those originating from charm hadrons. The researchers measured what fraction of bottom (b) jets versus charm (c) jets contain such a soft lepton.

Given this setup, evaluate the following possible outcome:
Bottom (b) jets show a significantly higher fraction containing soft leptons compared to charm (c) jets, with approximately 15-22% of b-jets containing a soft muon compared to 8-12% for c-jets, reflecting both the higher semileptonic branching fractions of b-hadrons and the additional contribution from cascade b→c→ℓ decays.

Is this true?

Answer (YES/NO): NO